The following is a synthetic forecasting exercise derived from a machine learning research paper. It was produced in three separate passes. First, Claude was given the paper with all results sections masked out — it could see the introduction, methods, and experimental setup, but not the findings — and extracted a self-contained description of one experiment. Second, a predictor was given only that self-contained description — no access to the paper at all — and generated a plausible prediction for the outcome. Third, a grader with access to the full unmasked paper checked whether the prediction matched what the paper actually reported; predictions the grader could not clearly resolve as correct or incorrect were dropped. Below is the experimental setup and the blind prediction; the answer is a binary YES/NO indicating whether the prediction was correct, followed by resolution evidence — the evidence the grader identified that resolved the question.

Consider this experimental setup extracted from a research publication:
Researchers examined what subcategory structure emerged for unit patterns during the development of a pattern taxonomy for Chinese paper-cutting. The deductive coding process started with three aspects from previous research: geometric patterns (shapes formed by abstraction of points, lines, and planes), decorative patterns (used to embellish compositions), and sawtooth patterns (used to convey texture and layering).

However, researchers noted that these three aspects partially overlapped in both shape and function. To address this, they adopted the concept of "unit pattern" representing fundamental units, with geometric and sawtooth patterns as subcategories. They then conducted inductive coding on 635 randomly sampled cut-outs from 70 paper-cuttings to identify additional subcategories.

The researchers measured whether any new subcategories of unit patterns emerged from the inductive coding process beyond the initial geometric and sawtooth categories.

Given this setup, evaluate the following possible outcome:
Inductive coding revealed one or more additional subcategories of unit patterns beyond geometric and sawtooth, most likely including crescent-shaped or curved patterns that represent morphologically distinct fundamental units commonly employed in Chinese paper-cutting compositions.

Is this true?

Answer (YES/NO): NO